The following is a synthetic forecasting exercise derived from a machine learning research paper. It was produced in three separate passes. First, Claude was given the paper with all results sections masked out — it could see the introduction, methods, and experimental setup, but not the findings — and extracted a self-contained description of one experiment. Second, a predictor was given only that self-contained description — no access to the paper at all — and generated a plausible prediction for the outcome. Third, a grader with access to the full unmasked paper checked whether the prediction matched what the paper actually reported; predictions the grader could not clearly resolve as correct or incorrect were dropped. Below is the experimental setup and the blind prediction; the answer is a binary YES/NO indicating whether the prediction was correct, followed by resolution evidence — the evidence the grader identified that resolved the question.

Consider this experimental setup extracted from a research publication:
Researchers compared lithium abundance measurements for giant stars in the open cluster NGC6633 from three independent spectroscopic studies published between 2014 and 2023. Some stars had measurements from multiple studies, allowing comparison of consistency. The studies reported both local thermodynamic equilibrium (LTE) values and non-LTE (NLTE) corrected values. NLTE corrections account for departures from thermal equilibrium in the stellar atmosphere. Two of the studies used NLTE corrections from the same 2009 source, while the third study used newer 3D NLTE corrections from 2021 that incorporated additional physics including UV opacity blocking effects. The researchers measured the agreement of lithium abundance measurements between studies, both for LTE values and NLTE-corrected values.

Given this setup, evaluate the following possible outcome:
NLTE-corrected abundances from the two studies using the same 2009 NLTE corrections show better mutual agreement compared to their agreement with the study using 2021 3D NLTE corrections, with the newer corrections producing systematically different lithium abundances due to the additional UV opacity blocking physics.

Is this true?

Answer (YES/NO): YES